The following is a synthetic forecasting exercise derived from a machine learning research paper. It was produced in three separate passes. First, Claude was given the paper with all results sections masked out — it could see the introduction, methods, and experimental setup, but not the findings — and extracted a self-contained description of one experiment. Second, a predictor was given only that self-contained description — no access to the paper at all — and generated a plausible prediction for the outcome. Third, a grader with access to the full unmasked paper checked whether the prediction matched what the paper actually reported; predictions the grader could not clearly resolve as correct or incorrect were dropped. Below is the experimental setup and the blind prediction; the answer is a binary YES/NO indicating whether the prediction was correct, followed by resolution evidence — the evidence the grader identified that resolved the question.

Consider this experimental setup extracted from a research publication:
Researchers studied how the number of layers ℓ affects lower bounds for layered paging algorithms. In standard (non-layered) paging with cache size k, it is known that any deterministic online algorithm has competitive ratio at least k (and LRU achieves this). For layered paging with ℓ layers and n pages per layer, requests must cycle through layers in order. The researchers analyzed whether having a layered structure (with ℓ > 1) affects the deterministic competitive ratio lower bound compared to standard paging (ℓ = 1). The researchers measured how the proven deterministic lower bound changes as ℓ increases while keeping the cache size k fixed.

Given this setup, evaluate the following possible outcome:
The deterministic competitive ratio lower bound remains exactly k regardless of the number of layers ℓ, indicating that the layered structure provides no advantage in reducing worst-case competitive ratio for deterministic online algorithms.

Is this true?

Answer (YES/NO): NO